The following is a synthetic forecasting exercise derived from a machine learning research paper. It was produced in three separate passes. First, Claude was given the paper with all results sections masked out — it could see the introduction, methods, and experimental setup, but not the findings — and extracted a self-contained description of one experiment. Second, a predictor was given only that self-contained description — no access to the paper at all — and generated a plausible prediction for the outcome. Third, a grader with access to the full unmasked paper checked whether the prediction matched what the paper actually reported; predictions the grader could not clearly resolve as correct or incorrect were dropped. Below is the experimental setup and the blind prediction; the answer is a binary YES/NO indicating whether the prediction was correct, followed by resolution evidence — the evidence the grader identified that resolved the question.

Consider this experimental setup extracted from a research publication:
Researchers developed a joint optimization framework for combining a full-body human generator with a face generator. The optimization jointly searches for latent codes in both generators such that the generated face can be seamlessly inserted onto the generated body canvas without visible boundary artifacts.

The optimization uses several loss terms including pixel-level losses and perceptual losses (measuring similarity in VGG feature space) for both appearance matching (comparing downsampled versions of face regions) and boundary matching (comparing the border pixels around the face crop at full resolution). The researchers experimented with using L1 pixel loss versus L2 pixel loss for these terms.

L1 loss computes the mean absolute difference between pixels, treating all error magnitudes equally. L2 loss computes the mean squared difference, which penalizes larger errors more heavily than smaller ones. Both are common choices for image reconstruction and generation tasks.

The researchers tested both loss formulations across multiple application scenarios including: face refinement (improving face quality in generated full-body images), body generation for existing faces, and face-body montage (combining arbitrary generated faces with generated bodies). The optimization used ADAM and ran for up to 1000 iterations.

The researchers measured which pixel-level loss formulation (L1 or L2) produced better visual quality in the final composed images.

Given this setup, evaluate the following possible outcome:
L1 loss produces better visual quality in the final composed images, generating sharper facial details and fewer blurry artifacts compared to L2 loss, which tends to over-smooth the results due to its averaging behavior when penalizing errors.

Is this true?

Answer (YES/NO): NO